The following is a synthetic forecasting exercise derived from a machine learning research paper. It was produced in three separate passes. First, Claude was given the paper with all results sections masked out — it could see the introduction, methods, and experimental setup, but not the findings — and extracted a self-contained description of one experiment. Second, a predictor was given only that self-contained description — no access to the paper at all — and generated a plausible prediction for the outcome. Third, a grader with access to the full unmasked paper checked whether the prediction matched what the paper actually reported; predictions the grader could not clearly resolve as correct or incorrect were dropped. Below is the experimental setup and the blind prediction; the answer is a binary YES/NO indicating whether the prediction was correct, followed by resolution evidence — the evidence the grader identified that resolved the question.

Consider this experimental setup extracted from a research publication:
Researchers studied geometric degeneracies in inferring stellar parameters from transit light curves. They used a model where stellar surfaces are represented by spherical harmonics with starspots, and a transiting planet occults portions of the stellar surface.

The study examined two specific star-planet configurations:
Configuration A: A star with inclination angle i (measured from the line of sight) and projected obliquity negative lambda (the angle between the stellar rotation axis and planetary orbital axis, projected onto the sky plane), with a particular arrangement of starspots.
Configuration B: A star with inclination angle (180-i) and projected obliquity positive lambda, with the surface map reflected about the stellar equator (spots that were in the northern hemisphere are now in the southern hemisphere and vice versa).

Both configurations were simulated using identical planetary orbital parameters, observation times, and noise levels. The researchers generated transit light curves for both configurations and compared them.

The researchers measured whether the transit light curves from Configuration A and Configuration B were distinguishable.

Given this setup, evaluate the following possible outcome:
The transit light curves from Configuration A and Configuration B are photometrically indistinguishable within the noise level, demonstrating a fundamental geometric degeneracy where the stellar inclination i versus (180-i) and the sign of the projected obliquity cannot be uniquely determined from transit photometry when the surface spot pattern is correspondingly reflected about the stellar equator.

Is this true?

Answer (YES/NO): YES